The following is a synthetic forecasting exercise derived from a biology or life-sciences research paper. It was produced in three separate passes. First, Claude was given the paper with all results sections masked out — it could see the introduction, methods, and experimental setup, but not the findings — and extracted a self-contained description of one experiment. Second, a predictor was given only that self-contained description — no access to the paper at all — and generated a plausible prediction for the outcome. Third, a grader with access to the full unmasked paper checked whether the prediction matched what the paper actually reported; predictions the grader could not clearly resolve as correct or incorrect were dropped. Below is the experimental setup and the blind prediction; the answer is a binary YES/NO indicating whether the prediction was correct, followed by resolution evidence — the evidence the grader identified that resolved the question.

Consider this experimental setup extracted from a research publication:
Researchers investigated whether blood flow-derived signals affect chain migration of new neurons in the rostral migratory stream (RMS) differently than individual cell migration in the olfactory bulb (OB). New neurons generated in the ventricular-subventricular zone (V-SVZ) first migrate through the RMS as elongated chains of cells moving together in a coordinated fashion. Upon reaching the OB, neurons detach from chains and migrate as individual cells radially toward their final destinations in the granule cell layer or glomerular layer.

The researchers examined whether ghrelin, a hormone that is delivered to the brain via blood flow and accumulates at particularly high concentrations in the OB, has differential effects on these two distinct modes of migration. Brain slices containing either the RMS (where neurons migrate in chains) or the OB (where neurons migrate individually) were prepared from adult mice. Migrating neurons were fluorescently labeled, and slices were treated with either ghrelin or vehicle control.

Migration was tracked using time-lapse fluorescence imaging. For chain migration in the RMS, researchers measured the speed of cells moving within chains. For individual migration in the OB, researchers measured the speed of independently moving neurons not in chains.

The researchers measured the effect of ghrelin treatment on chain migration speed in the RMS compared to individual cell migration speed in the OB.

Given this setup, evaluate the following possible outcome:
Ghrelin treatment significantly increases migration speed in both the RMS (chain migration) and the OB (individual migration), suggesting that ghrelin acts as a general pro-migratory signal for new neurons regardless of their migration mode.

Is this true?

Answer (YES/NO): YES